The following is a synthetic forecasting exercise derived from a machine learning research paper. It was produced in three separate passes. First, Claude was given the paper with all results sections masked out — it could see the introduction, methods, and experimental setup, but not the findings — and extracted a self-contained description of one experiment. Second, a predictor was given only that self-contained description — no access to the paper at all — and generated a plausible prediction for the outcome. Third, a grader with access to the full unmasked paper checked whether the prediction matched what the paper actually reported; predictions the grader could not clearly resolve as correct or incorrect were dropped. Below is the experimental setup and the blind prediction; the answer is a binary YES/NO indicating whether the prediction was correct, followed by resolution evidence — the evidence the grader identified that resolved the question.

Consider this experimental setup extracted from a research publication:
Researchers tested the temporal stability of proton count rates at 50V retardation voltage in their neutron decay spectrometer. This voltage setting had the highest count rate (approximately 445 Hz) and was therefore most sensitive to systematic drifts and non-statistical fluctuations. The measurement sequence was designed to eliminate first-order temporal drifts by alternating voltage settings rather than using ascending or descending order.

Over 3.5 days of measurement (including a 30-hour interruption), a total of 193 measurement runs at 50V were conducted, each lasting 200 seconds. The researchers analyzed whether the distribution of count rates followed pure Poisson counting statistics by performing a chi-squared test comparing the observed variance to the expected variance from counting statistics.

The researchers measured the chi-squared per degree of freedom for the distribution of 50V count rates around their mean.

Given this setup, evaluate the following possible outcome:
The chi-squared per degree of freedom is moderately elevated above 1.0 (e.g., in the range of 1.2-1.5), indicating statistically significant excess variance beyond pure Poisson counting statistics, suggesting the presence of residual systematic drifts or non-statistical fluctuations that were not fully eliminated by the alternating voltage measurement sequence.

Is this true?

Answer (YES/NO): NO